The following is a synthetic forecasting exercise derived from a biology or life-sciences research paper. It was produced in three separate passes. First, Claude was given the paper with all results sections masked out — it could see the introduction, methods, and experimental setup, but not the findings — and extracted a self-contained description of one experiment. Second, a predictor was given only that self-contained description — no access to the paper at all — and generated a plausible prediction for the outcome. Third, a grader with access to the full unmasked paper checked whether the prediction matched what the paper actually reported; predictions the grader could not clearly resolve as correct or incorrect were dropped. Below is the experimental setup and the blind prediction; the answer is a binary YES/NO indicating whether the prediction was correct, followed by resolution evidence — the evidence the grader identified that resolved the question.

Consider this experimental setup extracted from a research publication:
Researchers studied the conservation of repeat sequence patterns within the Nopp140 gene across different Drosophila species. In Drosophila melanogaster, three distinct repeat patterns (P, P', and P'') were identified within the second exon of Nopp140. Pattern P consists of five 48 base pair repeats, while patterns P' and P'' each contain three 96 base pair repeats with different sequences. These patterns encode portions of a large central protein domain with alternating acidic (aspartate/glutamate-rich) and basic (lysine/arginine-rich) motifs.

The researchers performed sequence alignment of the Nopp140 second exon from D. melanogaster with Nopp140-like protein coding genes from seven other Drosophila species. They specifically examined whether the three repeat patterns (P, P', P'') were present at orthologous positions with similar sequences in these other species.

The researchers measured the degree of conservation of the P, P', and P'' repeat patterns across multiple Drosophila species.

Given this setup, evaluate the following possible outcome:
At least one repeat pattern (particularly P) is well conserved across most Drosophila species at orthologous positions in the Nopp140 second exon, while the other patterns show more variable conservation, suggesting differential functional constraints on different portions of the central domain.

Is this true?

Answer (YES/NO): NO